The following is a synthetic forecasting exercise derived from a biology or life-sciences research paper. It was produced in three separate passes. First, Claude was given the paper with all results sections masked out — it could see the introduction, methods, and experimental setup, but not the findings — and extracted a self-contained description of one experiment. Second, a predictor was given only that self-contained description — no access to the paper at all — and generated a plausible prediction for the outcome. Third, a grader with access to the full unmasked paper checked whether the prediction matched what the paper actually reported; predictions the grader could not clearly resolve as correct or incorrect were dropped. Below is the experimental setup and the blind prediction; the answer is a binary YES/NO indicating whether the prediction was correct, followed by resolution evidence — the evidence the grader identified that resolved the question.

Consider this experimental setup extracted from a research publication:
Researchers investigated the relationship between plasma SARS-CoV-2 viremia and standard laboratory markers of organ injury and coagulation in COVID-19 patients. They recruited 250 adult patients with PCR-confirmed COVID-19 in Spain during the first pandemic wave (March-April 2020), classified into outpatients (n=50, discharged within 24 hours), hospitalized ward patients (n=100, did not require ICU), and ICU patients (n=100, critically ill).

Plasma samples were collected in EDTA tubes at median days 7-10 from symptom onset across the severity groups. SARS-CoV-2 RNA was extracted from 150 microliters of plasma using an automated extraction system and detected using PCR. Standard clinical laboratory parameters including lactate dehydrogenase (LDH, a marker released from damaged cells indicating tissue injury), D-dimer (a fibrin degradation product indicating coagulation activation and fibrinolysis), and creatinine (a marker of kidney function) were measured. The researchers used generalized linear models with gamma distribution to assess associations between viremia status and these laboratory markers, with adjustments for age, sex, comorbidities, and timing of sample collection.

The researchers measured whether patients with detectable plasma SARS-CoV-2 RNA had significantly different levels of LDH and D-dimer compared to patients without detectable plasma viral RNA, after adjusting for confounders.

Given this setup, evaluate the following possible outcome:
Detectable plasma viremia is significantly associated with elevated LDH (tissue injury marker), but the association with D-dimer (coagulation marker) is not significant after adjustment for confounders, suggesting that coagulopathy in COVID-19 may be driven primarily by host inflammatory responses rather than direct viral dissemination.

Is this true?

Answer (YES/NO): YES